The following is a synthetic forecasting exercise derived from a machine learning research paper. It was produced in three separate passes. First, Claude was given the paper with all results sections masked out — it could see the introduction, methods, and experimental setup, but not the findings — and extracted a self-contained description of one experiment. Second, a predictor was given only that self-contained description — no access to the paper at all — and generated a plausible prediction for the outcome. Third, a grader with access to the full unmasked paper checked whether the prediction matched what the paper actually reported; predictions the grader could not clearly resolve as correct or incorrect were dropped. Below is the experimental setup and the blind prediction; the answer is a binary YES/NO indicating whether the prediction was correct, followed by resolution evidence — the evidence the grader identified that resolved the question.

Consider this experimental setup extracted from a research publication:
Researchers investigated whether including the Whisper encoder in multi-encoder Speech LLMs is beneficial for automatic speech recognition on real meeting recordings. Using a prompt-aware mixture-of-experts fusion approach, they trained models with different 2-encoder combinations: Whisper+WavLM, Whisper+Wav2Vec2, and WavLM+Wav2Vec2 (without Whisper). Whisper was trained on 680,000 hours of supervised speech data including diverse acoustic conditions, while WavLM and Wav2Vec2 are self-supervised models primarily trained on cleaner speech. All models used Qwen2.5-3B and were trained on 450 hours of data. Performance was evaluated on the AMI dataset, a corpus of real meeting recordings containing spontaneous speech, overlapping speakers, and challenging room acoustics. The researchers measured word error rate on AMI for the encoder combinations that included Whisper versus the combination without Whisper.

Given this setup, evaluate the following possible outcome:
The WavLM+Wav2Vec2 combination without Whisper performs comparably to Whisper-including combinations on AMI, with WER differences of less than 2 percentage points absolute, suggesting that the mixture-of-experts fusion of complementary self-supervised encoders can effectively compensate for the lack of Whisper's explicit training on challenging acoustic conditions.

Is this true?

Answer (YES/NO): NO